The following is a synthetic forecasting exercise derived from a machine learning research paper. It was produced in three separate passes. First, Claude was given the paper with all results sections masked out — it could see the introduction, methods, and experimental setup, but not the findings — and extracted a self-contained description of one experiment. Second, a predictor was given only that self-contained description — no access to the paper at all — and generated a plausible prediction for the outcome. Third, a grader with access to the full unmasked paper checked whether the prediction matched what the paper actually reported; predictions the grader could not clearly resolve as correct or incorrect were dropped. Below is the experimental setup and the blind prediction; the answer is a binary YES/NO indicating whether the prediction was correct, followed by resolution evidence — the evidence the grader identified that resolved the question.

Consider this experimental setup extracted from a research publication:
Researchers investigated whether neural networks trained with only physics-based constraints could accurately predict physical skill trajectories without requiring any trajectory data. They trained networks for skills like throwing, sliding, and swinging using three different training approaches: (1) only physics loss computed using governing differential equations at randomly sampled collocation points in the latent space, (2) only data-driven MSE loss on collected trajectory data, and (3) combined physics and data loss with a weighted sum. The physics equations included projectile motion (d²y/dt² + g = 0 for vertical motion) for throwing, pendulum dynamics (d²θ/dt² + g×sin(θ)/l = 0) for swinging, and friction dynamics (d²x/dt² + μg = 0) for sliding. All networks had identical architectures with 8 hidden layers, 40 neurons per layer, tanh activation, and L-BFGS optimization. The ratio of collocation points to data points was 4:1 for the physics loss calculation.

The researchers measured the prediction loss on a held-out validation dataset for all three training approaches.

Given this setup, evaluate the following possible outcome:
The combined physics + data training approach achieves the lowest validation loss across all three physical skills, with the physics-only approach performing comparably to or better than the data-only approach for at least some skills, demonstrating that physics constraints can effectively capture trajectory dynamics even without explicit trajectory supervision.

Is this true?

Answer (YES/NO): NO